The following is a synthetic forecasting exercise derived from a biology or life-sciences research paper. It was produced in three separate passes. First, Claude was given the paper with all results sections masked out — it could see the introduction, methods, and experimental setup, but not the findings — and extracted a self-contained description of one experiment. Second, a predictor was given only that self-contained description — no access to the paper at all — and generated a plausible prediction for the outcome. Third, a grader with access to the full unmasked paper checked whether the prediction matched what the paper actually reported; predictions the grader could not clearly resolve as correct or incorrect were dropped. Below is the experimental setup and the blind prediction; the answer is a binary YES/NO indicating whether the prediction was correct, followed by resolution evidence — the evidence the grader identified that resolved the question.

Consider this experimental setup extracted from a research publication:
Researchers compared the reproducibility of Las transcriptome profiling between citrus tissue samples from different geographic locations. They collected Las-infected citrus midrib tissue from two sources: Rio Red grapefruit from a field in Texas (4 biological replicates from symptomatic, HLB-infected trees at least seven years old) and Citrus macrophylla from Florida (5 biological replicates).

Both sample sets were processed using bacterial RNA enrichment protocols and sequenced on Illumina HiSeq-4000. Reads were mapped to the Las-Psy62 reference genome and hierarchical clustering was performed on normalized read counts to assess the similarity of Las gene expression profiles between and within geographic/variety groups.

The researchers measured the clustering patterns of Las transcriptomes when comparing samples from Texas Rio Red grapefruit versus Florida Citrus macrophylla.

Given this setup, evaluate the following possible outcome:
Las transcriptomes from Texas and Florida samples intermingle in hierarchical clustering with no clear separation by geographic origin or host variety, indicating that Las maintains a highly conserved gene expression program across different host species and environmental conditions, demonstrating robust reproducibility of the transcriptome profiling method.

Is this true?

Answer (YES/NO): NO